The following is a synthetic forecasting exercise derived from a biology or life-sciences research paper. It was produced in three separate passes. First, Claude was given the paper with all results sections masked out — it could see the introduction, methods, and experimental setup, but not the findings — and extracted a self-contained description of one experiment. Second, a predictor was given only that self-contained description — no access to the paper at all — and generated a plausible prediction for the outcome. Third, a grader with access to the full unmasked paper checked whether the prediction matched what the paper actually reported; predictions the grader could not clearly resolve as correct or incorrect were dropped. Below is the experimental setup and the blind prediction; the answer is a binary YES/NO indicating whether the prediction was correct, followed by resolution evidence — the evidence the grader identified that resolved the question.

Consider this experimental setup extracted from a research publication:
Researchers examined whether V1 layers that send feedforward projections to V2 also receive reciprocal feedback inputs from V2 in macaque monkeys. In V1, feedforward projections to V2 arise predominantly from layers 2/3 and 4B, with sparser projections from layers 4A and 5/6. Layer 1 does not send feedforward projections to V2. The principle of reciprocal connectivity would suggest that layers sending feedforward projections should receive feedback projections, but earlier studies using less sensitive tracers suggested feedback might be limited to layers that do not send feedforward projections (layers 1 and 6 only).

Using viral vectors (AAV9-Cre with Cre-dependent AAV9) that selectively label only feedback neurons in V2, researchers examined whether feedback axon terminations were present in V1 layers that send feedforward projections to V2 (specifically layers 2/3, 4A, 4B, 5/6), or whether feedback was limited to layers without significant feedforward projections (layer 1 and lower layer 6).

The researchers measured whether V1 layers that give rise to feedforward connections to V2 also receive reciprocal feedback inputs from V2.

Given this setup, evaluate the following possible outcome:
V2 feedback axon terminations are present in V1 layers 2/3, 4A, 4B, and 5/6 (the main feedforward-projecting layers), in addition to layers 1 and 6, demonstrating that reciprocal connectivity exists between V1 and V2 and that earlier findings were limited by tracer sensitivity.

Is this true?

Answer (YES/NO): NO